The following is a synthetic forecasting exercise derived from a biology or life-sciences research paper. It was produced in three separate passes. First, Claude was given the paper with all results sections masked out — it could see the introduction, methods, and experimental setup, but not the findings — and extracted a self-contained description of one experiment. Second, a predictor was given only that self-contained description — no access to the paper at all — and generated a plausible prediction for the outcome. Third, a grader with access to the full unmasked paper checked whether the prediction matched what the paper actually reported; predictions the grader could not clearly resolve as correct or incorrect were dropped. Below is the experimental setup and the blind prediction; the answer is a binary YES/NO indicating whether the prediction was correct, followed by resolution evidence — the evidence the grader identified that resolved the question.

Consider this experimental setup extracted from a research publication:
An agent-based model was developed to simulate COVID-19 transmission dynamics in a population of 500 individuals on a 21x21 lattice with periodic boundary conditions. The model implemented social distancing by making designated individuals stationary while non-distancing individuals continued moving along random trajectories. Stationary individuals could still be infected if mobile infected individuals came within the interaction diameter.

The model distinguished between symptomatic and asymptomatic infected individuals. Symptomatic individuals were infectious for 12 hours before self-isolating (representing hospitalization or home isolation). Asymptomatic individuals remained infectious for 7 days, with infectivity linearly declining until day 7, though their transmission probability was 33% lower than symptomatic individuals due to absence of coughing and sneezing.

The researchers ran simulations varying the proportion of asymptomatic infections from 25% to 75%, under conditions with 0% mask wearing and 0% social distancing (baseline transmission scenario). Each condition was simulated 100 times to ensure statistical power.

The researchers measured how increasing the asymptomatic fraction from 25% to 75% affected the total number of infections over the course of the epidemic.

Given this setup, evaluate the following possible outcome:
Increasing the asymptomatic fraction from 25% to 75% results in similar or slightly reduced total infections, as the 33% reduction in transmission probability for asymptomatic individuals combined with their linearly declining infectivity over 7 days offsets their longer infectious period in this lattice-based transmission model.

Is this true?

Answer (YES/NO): NO